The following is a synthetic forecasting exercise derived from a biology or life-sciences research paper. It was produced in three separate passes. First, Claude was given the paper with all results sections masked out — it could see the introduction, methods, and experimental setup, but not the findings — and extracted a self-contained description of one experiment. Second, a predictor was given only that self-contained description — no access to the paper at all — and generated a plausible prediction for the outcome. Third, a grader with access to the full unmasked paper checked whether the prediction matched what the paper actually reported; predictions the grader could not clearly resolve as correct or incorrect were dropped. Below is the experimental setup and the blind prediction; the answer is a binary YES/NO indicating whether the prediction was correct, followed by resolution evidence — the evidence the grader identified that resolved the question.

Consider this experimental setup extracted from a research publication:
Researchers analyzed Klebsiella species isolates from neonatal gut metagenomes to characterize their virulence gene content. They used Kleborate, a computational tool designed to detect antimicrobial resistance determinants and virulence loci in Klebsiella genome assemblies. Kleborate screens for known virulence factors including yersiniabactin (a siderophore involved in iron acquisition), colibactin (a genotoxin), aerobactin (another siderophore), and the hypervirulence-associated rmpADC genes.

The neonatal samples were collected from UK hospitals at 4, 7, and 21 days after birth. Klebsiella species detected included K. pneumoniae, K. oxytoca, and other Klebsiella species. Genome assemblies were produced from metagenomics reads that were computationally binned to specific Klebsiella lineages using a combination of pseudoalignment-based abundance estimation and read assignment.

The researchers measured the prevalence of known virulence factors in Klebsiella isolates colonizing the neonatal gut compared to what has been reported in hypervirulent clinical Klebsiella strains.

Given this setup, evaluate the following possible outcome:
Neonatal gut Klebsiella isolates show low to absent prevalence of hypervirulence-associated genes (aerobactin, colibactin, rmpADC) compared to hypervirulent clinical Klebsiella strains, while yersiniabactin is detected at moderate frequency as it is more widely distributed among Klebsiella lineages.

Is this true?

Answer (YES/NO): YES